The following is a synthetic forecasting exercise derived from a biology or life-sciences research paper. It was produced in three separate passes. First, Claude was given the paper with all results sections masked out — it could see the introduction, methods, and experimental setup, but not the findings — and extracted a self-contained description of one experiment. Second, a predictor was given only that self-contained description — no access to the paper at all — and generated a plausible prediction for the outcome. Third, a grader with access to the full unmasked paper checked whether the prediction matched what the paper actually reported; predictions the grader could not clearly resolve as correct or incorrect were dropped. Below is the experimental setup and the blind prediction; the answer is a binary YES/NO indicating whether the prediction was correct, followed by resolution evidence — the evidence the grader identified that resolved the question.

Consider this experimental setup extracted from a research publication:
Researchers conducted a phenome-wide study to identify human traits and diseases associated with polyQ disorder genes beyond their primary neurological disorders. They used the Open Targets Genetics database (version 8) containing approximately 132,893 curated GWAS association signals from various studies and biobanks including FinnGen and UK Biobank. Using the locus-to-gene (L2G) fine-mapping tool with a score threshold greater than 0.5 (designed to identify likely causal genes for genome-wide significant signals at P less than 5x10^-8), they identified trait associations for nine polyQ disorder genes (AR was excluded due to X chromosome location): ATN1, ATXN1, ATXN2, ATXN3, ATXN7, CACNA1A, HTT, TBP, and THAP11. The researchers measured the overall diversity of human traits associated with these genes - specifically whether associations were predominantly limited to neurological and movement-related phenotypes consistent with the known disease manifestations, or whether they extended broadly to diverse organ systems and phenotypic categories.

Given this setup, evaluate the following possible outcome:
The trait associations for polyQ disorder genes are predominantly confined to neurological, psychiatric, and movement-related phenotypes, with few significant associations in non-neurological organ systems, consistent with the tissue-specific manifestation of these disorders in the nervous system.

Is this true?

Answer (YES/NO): NO